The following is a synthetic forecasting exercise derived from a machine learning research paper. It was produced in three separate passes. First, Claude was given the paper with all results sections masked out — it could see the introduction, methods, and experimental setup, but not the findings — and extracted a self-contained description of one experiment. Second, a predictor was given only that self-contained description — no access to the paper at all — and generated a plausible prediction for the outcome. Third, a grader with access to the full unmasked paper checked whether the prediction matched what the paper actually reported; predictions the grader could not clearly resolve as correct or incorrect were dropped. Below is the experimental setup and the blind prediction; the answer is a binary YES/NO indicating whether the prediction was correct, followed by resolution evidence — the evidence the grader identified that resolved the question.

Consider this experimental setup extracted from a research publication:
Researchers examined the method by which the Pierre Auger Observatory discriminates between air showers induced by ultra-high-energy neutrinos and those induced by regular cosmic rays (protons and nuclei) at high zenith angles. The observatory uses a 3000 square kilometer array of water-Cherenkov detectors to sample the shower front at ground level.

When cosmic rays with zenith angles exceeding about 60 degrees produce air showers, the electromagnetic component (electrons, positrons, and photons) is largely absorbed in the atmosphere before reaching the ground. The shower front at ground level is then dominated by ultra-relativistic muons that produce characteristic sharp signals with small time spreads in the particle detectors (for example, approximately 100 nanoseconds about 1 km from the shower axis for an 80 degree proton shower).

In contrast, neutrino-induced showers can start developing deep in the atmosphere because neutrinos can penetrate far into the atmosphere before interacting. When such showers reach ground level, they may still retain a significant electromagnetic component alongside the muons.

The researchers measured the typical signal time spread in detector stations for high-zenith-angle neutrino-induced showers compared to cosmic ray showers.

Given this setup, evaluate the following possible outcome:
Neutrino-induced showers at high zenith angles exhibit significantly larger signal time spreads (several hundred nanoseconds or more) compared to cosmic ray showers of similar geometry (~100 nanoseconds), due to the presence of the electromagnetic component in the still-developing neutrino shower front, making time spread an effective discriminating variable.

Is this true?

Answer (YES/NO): YES